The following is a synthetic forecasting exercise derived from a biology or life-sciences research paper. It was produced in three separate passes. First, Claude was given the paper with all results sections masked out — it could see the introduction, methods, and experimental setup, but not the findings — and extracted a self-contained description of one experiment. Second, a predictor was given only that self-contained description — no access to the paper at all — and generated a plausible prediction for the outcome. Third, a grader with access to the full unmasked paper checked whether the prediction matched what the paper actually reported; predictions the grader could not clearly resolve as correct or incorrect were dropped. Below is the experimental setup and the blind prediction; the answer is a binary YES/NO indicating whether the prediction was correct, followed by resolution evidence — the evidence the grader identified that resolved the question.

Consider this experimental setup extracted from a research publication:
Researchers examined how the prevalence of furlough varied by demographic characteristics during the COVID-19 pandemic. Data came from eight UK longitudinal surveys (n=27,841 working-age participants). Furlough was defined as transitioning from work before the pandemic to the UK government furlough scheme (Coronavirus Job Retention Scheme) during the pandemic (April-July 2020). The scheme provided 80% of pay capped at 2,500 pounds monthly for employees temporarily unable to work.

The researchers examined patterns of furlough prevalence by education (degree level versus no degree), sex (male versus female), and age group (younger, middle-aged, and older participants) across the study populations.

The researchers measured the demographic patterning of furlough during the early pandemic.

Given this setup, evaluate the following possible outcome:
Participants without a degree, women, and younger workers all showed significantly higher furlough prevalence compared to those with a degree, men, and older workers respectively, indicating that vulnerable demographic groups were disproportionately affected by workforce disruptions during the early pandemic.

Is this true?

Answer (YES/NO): YES